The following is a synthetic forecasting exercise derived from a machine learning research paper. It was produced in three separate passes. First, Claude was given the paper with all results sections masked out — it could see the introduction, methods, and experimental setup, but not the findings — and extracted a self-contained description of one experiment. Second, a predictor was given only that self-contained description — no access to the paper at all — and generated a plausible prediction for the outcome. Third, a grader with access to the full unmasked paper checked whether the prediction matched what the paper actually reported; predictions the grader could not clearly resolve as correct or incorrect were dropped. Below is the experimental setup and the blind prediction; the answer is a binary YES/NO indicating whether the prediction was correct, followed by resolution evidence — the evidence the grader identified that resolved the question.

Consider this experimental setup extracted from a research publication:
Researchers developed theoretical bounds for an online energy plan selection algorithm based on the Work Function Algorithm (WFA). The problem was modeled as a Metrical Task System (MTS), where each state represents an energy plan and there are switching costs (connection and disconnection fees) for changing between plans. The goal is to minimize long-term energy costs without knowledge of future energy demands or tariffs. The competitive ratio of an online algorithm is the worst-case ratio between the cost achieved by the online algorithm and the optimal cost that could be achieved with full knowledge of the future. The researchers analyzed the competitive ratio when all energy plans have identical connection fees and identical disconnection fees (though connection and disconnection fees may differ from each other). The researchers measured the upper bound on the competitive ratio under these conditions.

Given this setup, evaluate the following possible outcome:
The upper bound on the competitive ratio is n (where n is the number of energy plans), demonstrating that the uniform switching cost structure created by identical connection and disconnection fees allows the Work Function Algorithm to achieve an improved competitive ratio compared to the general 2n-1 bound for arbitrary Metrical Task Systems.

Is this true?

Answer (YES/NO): NO